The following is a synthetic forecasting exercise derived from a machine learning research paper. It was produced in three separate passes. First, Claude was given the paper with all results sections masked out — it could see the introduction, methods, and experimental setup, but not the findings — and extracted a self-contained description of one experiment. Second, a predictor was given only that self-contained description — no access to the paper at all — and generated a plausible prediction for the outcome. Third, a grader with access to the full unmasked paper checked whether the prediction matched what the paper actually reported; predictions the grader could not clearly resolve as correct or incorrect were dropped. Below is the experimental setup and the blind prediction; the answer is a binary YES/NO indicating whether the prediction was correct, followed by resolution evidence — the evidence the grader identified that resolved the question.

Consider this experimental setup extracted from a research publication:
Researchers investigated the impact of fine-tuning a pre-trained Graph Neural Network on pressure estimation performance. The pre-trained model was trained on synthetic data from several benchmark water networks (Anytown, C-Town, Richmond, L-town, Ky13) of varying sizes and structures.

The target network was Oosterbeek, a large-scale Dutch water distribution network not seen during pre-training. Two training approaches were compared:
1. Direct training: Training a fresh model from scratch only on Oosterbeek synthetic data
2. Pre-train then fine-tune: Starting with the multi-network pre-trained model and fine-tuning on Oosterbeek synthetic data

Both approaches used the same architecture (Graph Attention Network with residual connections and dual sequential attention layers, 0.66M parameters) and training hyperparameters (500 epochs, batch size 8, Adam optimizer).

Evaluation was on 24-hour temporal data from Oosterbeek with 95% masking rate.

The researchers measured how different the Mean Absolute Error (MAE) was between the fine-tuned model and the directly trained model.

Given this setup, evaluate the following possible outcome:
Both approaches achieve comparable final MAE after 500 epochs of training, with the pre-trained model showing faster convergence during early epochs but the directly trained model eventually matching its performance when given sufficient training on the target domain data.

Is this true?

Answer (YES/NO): NO